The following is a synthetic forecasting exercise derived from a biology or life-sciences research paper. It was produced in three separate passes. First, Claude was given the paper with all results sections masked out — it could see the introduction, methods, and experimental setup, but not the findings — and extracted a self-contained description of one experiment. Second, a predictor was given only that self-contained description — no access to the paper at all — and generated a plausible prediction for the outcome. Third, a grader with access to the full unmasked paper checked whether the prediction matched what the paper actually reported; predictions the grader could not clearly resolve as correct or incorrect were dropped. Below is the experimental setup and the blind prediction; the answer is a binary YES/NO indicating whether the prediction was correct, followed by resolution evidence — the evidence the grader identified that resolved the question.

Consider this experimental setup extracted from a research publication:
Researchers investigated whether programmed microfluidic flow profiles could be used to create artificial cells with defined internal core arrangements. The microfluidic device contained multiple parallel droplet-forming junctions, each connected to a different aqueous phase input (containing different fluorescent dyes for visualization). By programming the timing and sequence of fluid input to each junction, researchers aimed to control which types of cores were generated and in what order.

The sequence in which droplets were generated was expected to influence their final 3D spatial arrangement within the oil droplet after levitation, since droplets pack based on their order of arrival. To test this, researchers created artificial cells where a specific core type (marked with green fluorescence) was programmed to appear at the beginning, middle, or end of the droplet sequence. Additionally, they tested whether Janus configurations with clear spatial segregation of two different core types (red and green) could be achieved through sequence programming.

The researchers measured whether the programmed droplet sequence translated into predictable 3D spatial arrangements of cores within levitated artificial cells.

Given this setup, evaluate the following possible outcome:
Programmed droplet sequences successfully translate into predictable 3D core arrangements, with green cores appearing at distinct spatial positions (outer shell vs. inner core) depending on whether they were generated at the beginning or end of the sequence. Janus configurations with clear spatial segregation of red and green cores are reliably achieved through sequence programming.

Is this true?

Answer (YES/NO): NO